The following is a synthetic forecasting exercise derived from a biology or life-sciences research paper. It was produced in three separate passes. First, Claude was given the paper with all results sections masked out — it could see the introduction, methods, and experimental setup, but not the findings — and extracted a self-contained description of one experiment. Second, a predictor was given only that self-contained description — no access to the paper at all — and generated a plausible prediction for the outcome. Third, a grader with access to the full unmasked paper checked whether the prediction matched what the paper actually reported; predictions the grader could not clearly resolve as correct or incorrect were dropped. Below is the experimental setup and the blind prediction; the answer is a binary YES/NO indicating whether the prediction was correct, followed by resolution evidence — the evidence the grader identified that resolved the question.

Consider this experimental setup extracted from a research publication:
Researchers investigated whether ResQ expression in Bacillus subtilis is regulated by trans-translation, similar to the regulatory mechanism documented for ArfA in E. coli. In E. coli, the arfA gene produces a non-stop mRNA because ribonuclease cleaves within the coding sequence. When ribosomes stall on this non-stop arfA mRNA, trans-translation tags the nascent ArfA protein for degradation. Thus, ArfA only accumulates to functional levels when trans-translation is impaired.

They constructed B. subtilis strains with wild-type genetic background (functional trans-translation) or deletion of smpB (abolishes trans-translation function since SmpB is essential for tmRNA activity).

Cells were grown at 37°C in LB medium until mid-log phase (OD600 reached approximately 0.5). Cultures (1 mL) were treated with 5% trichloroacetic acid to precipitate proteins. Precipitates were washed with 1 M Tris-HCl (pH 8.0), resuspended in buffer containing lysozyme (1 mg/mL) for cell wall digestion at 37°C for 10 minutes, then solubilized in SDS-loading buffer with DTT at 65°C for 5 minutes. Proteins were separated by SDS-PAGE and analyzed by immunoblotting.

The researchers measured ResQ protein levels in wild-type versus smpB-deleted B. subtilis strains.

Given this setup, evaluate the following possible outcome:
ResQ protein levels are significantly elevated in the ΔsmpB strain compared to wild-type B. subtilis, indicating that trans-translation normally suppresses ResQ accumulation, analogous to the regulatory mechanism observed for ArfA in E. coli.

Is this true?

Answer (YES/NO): YES